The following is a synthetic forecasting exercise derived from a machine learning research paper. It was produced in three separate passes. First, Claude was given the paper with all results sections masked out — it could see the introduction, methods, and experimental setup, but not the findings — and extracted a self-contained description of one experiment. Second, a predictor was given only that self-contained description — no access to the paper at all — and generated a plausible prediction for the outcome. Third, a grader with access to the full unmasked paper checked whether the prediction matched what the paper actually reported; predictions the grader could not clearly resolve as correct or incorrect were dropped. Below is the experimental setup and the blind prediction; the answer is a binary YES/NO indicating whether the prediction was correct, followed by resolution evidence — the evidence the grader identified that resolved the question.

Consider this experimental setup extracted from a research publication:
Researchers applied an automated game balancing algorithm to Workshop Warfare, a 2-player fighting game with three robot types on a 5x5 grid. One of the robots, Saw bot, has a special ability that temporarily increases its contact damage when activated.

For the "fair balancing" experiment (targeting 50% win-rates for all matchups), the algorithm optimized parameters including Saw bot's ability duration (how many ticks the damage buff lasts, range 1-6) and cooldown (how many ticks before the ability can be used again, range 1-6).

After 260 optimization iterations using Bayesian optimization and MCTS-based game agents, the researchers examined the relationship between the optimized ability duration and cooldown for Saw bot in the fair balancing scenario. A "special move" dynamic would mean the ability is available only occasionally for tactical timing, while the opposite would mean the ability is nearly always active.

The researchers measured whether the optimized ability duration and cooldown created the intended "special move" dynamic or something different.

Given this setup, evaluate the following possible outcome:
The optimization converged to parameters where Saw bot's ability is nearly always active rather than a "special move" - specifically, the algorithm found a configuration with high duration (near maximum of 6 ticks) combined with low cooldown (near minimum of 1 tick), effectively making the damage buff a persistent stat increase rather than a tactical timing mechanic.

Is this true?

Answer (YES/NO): NO